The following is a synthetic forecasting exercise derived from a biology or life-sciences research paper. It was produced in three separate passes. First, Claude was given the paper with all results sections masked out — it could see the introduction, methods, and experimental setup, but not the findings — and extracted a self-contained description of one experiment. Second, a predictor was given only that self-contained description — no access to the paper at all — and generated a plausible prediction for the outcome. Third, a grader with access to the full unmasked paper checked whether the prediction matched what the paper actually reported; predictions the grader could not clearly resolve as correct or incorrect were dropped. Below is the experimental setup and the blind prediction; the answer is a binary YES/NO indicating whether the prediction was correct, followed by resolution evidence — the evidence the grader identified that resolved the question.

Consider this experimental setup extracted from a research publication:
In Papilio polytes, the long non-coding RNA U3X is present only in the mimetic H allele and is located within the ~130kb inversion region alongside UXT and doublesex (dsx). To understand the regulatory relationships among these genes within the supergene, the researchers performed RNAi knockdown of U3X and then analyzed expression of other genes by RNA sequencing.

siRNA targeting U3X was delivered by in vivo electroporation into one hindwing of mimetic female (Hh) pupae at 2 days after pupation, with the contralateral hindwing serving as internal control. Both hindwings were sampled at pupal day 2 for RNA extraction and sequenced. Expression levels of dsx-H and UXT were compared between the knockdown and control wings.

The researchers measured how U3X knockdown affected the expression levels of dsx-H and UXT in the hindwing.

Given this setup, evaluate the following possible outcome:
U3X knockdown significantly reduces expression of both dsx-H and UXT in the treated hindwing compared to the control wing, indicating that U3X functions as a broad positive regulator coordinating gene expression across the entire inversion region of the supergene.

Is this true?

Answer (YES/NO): NO